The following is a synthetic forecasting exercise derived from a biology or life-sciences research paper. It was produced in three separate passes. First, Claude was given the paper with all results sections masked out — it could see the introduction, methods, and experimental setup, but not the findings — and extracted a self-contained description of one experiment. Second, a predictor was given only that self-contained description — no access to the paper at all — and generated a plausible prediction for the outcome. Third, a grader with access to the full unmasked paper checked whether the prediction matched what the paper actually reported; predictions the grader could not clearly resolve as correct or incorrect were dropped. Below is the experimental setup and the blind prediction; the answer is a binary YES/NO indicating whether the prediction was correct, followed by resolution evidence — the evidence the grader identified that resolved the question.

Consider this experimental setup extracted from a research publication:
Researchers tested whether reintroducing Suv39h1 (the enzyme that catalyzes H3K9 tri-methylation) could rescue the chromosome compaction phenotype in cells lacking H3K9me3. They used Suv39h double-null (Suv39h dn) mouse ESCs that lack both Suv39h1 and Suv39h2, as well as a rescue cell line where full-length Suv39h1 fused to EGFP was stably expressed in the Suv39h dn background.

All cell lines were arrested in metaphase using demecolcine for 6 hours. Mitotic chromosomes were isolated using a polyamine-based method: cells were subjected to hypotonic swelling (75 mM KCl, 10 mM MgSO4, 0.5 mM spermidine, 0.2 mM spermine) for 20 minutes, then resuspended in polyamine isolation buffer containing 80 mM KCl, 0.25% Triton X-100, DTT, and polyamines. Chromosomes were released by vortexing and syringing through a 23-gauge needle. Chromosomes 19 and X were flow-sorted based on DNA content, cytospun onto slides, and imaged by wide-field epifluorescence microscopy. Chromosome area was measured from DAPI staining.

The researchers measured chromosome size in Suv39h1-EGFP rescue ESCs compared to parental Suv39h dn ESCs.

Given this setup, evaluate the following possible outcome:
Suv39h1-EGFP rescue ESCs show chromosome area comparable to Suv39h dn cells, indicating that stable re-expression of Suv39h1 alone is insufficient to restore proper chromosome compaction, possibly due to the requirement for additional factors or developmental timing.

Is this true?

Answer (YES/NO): NO